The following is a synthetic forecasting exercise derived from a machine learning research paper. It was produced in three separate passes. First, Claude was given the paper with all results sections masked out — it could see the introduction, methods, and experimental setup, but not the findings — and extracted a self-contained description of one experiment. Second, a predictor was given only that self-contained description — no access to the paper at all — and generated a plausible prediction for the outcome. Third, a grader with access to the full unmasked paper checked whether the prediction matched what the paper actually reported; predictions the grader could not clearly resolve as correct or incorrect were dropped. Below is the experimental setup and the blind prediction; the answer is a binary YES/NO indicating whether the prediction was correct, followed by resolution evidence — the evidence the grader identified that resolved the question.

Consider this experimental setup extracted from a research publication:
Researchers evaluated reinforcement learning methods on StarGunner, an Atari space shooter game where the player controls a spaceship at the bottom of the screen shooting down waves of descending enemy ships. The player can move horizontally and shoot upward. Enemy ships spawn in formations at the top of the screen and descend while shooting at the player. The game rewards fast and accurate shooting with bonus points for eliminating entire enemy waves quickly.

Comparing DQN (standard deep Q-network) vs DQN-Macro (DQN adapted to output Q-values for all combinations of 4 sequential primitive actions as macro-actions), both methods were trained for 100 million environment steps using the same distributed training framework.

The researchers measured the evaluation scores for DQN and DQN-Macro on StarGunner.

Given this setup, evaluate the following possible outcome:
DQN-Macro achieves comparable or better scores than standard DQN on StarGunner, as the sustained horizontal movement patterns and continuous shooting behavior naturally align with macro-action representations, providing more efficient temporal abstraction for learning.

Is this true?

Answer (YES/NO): YES